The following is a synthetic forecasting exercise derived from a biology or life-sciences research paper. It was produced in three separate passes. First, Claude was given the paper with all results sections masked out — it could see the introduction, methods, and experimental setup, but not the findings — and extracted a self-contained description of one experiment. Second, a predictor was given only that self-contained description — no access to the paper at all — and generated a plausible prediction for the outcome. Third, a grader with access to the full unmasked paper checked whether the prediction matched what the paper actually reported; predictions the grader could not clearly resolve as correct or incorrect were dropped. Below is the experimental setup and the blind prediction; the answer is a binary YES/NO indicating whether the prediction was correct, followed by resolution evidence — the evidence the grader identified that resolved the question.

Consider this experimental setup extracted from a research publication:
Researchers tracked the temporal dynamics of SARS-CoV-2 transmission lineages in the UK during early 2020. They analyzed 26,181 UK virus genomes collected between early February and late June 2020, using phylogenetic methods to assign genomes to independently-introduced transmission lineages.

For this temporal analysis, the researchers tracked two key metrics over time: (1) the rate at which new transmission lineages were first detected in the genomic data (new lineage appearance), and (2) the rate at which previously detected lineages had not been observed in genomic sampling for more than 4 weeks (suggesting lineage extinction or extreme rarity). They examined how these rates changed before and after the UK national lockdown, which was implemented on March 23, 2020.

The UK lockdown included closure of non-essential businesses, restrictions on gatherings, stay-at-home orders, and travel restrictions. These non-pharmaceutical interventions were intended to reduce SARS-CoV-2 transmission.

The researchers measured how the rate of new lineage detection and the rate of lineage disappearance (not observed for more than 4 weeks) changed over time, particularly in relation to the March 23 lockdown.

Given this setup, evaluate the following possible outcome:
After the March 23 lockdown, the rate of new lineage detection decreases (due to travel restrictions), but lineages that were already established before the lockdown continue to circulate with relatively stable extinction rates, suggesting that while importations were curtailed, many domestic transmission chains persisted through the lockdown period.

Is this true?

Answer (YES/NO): NO